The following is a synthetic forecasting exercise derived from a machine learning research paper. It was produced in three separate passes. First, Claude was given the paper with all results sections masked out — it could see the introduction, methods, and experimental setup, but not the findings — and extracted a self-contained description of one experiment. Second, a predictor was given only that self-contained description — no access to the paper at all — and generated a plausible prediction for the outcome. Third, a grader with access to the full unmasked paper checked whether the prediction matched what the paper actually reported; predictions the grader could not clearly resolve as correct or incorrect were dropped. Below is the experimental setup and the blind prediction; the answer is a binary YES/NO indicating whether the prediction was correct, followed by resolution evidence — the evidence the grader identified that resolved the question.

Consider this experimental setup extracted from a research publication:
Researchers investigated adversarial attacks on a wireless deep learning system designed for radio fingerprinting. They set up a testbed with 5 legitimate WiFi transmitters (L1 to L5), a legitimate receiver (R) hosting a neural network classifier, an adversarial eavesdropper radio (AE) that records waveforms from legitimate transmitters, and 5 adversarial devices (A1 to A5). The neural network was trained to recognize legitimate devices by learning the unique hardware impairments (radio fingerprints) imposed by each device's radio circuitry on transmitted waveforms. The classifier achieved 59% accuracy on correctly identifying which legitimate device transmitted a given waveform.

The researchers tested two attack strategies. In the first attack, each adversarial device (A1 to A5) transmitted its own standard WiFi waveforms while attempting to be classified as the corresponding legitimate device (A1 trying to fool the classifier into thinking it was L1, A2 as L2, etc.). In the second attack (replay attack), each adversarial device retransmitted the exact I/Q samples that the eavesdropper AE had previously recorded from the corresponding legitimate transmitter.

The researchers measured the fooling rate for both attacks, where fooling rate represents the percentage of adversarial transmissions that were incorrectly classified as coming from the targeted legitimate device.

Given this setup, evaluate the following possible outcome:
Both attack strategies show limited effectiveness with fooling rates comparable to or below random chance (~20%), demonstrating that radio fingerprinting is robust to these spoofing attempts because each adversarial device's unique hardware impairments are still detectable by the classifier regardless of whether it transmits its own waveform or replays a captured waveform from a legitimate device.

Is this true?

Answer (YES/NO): NO